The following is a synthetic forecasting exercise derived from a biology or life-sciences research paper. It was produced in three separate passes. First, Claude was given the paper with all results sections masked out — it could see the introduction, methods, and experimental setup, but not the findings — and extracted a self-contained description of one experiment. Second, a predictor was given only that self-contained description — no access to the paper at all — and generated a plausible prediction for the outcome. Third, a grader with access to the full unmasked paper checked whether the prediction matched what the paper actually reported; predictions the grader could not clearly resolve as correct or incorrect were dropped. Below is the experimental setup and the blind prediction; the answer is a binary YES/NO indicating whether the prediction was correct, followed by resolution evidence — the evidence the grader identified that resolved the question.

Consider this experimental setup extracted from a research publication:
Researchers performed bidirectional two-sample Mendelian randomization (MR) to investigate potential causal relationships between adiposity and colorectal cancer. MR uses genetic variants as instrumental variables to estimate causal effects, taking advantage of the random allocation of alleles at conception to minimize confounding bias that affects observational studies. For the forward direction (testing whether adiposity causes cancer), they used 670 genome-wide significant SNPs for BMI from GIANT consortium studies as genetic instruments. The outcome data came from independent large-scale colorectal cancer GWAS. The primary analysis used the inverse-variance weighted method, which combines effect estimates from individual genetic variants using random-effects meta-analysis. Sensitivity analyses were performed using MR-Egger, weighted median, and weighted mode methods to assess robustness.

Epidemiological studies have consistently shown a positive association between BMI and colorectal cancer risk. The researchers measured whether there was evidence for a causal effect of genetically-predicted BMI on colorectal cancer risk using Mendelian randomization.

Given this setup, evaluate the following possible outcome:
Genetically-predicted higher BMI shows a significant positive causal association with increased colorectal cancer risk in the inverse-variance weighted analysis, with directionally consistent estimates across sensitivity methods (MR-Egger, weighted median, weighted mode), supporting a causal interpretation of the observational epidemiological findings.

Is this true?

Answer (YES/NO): NO